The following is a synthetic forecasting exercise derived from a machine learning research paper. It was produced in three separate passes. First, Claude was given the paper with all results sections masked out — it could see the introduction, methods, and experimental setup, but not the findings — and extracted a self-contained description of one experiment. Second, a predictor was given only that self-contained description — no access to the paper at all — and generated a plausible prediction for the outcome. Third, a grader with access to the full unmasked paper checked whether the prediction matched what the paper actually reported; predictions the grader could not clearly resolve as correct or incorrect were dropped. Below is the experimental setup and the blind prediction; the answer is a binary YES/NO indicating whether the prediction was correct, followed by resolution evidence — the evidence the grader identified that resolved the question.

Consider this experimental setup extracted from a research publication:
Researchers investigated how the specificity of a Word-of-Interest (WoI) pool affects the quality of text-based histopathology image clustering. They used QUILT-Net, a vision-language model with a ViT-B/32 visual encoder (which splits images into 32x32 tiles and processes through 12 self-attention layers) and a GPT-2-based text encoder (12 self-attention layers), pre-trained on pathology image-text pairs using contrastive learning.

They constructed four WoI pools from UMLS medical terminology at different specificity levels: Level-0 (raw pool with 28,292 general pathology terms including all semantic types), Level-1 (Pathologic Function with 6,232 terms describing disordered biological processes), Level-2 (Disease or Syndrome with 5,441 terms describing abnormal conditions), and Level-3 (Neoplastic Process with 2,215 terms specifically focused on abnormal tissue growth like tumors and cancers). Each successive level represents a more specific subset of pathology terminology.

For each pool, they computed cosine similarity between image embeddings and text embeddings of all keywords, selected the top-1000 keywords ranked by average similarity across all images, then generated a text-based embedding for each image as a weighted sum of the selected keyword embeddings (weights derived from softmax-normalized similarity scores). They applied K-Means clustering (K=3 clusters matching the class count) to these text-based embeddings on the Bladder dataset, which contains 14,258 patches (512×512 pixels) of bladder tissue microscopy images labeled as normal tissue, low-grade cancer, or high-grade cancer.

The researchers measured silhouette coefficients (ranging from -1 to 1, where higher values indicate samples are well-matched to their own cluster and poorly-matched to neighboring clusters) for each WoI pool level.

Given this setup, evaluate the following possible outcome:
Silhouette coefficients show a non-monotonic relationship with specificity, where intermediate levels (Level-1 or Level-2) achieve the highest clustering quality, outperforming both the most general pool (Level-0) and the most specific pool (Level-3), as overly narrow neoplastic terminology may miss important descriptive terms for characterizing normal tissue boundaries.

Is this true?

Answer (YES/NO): NO